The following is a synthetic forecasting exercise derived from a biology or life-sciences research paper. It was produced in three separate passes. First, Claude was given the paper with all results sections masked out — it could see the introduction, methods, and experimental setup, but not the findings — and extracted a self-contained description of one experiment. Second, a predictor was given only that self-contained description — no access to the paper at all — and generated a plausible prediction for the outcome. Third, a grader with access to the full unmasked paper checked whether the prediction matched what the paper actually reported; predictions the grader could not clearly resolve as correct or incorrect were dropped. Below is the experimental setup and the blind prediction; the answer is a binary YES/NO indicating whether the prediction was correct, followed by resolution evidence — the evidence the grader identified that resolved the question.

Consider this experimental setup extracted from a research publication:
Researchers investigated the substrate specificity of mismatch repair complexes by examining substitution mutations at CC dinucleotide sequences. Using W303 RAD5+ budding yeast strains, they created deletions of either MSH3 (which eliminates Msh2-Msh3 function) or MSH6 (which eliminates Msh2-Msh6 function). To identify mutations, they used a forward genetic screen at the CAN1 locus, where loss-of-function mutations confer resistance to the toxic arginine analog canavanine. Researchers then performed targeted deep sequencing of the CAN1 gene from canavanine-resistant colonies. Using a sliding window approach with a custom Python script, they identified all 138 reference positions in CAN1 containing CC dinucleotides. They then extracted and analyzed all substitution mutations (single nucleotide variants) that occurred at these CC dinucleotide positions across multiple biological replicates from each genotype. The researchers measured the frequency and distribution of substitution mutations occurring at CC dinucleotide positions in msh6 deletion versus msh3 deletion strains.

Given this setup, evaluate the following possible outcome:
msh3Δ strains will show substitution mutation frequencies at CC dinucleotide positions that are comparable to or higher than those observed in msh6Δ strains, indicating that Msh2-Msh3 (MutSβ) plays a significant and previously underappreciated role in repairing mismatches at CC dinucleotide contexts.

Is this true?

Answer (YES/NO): NO